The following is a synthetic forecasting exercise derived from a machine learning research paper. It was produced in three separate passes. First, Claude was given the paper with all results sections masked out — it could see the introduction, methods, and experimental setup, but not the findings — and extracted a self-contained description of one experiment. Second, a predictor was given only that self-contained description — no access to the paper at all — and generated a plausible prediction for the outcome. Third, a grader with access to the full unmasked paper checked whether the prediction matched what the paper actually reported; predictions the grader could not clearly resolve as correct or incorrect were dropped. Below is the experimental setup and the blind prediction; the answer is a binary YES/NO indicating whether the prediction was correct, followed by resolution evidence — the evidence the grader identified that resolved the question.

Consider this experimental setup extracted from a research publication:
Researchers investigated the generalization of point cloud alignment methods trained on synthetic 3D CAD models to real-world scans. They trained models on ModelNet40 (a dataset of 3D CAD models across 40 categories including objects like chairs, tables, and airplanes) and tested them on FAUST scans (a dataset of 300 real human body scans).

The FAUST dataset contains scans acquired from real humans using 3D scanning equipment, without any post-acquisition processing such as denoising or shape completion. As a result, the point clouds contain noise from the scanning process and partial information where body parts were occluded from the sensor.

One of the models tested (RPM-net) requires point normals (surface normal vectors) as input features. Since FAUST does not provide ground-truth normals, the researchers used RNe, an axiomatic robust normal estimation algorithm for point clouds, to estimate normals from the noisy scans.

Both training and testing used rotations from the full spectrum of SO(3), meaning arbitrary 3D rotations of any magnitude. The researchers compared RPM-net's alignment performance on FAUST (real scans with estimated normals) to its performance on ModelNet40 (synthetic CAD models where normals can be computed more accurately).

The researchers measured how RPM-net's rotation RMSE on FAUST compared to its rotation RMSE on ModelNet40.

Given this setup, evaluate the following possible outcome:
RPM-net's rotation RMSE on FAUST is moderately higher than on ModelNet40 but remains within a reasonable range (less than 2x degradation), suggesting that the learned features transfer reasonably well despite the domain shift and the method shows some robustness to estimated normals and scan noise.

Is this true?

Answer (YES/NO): NO